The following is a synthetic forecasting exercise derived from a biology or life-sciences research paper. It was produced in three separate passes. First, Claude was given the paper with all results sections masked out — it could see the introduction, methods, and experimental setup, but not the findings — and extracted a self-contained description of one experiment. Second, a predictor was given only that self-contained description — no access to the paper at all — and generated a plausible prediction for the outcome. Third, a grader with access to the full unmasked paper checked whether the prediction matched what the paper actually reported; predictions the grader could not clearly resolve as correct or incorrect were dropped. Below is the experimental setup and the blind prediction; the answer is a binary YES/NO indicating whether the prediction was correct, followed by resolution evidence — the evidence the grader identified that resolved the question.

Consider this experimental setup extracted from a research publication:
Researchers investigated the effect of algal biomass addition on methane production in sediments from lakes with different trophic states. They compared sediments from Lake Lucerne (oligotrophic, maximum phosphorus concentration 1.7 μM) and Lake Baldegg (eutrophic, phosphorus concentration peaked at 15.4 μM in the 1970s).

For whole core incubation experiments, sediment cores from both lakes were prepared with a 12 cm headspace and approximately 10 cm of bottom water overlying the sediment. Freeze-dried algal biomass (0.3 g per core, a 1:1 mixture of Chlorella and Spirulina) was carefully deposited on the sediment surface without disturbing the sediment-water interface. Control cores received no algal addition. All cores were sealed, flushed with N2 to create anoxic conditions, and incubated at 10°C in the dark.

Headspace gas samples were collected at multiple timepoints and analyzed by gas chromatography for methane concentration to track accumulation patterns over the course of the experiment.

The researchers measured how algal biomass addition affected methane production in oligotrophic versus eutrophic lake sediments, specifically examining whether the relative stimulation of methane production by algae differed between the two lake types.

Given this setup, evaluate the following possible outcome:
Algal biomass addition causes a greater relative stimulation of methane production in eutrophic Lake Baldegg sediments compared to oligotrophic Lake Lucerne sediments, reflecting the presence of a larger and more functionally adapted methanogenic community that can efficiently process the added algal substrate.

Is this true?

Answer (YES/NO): NO